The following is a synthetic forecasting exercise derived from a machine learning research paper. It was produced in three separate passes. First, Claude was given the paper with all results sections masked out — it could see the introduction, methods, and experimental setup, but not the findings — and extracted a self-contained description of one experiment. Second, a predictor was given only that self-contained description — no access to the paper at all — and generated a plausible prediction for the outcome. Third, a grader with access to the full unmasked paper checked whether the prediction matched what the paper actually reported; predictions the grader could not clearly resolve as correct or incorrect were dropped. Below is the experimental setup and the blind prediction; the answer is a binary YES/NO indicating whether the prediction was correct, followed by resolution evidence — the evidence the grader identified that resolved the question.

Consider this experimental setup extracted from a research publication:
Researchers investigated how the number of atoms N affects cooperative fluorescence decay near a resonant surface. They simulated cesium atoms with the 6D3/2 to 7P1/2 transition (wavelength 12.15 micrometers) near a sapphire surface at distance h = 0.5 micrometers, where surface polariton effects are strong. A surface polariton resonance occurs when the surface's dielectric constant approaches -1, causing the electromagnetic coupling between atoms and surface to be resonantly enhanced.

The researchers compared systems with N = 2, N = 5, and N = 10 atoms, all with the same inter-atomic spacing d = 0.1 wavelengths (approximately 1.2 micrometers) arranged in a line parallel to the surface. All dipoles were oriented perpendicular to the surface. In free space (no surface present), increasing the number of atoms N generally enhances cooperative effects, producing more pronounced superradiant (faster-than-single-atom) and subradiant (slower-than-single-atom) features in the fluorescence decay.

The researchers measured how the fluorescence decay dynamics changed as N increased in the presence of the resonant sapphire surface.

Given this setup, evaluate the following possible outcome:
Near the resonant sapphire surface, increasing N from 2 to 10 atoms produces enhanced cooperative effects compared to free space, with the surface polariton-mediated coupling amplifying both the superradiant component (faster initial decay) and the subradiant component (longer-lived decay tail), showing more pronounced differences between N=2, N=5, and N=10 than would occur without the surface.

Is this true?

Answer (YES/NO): NO